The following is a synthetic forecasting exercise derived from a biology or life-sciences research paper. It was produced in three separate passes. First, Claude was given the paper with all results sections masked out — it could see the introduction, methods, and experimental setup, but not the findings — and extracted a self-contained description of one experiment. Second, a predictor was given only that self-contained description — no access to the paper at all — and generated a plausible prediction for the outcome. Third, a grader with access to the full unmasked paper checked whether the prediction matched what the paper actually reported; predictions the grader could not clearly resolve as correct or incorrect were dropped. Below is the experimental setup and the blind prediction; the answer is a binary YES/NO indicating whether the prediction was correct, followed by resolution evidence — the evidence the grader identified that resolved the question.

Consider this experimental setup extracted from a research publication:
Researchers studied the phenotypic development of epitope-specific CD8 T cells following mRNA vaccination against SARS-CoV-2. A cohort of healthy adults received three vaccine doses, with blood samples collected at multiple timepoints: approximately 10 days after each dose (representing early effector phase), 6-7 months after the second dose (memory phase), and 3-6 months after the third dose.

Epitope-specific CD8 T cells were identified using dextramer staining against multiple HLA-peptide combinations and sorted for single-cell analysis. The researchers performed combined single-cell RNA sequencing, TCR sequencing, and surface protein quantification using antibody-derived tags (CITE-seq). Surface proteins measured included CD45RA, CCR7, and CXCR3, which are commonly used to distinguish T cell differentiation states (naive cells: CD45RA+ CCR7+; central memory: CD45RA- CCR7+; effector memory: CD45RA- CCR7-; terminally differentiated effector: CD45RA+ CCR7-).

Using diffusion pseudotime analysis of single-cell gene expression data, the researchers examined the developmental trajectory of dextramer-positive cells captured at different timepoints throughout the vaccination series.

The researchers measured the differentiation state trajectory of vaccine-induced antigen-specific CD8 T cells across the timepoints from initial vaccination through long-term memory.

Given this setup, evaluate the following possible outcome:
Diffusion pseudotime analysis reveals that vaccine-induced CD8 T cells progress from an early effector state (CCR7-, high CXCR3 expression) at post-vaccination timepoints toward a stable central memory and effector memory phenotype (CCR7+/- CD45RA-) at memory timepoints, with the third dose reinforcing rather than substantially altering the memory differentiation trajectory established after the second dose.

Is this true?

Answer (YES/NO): NO